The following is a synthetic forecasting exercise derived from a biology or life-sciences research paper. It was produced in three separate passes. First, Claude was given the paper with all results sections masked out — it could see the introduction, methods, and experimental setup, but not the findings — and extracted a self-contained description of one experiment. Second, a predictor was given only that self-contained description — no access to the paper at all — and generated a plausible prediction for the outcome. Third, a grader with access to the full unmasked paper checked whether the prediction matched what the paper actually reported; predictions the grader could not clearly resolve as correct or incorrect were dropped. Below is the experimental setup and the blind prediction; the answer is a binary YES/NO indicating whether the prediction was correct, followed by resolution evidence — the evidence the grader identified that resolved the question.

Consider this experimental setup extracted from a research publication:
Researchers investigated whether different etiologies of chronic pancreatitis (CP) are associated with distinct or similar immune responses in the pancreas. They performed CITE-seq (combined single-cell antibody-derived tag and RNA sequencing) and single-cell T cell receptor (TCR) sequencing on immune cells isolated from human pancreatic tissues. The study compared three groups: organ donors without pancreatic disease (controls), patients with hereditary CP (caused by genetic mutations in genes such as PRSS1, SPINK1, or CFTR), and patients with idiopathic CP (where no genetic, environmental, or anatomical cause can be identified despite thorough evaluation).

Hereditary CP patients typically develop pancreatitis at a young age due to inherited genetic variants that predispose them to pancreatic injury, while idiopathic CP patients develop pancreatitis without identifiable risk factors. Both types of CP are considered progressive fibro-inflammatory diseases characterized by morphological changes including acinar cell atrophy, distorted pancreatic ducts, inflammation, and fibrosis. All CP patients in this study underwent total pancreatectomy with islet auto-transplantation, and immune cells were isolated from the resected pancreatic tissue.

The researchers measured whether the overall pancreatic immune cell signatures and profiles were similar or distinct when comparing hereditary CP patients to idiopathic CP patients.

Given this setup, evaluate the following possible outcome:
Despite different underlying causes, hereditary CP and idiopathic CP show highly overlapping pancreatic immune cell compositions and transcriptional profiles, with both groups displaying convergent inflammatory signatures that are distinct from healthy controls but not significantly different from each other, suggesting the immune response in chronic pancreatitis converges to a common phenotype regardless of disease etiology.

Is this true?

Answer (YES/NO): NO